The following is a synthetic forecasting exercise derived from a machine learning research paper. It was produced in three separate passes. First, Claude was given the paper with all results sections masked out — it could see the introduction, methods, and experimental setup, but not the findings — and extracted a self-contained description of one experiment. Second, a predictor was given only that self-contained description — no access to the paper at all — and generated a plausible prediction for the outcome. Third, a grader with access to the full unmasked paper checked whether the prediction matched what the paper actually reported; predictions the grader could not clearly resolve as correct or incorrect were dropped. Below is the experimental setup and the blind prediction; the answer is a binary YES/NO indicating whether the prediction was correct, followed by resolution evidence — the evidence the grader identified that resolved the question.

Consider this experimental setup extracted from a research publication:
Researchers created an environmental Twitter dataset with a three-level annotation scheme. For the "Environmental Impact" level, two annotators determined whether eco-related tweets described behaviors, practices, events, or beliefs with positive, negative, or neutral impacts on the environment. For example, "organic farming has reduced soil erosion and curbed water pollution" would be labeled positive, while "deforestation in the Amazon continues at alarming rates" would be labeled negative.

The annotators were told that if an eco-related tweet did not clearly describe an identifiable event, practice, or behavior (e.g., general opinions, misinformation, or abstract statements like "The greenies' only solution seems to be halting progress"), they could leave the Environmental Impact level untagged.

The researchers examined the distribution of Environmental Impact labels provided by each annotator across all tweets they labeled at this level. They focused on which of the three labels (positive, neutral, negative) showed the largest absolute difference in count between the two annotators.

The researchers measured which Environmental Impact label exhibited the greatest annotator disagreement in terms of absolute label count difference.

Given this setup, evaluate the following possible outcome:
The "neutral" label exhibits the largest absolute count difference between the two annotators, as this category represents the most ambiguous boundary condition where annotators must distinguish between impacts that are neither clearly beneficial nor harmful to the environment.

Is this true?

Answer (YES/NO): YES